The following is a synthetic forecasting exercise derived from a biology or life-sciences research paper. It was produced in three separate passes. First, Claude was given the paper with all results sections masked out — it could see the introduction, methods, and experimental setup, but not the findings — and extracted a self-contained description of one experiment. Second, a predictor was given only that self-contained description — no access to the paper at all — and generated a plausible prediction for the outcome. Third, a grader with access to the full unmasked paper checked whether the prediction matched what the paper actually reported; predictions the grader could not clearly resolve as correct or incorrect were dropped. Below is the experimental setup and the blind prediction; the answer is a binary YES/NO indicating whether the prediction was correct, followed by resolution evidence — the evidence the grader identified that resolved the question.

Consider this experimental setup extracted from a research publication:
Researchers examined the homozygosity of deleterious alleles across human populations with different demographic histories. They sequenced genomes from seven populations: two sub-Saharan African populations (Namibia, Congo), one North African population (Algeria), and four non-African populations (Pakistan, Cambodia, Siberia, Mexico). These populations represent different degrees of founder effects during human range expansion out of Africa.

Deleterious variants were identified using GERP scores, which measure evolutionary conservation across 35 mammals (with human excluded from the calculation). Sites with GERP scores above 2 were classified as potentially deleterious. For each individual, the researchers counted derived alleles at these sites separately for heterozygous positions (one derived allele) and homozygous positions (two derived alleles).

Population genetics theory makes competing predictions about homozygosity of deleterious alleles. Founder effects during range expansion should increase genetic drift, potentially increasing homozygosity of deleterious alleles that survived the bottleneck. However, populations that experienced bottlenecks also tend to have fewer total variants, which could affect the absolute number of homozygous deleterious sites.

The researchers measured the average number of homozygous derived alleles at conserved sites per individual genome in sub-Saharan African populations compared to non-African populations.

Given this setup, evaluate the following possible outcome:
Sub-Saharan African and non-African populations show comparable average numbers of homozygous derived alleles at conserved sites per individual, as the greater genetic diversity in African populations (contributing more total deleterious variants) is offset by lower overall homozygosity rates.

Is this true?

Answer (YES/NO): NO